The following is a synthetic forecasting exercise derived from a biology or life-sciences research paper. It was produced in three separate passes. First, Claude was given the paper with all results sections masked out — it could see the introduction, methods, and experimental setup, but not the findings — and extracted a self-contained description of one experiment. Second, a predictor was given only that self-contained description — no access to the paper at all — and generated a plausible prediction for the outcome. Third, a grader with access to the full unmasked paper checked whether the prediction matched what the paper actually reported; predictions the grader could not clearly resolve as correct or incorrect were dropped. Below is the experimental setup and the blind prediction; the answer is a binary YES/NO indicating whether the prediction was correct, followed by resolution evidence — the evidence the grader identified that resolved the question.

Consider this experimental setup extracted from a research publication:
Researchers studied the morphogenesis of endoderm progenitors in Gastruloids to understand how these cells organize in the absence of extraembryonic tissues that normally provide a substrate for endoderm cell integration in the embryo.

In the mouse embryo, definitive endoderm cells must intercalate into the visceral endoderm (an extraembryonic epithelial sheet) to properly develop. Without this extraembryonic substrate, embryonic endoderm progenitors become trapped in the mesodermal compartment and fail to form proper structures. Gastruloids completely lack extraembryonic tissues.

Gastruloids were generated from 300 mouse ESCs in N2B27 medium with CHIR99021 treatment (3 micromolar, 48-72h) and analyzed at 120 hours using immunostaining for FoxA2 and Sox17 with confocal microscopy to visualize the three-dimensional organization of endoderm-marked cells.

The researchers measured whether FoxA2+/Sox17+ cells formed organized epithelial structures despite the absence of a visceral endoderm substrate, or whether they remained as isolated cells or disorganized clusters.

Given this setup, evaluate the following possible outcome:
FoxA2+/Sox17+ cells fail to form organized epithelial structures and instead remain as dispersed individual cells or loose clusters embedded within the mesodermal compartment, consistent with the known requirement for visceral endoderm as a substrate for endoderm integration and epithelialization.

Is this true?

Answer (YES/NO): NO